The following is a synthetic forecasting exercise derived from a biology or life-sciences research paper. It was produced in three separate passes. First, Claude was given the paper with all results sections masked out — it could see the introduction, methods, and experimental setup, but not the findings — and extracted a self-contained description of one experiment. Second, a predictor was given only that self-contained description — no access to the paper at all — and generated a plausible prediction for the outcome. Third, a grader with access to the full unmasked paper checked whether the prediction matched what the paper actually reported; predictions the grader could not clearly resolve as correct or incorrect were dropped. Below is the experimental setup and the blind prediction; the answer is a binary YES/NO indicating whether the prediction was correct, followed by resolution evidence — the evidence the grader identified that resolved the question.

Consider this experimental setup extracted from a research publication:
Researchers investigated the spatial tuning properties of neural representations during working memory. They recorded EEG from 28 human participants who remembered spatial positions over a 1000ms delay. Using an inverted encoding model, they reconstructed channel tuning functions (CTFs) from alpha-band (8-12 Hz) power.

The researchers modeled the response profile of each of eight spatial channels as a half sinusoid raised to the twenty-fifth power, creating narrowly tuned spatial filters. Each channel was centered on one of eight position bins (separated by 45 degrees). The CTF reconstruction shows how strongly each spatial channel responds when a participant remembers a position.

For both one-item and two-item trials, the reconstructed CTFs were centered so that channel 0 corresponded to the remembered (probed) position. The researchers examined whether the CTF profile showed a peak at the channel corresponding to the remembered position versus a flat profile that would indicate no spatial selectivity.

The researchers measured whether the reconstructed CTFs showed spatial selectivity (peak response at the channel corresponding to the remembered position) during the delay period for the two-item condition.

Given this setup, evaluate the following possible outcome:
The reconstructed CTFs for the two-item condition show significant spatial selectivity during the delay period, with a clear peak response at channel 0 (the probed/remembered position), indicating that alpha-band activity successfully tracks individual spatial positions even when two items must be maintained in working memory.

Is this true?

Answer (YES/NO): YES